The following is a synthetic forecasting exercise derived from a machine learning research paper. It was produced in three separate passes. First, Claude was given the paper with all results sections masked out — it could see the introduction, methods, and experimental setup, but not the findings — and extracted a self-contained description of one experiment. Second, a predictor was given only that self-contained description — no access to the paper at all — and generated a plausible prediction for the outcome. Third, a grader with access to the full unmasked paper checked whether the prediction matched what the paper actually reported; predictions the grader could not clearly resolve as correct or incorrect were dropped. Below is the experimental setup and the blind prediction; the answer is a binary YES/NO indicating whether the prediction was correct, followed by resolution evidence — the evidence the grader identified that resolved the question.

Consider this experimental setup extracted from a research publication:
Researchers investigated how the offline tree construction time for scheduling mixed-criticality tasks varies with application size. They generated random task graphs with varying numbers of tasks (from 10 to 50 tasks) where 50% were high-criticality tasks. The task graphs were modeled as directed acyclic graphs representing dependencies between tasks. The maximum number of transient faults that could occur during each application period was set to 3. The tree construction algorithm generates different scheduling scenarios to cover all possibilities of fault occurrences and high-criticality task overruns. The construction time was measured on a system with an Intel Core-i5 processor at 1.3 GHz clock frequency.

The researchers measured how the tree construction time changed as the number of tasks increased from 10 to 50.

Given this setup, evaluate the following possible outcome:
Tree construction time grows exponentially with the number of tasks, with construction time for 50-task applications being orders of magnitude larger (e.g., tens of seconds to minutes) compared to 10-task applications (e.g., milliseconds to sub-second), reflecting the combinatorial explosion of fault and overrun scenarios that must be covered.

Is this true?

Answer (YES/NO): YES